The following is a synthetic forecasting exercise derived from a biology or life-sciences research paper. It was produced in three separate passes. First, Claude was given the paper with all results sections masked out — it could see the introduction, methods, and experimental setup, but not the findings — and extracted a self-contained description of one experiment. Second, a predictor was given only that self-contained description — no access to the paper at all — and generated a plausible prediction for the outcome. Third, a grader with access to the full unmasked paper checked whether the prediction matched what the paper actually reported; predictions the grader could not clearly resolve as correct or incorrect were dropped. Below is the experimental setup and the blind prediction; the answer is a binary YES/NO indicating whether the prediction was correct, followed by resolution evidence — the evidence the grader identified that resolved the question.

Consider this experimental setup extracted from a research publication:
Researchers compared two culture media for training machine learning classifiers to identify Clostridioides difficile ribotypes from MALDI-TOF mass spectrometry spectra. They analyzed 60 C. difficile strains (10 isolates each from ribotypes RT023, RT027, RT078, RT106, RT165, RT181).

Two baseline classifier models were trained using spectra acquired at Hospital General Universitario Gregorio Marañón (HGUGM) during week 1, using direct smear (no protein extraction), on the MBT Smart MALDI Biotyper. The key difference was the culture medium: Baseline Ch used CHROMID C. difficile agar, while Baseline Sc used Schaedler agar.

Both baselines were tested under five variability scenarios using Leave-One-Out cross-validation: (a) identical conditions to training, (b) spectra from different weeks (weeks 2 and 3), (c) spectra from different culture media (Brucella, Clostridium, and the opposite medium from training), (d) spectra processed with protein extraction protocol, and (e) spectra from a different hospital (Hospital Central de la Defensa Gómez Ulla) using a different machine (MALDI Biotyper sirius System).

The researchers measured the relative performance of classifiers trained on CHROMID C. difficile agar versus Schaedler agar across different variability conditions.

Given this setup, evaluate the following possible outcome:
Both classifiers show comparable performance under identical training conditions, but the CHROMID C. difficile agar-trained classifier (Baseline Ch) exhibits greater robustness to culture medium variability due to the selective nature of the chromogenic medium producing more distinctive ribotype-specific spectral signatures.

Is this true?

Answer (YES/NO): NO